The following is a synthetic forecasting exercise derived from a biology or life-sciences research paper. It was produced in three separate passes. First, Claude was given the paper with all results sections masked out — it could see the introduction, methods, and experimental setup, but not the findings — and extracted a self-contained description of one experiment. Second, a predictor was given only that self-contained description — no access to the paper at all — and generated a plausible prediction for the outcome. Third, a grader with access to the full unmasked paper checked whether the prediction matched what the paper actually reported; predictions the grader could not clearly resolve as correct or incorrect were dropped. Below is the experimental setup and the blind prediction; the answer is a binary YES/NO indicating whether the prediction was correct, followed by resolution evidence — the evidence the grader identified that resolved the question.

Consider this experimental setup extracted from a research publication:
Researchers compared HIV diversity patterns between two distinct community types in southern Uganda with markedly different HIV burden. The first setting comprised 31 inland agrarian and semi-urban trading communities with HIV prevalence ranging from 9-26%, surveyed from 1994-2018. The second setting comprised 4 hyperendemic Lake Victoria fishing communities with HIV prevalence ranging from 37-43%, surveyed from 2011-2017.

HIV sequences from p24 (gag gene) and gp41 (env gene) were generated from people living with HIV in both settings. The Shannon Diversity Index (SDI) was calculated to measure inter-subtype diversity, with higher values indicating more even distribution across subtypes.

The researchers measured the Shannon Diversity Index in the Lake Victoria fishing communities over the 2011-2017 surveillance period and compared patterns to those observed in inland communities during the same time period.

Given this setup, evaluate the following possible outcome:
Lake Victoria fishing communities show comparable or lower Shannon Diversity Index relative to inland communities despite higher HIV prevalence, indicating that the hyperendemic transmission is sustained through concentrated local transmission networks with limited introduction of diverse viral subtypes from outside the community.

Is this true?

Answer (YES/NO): NO